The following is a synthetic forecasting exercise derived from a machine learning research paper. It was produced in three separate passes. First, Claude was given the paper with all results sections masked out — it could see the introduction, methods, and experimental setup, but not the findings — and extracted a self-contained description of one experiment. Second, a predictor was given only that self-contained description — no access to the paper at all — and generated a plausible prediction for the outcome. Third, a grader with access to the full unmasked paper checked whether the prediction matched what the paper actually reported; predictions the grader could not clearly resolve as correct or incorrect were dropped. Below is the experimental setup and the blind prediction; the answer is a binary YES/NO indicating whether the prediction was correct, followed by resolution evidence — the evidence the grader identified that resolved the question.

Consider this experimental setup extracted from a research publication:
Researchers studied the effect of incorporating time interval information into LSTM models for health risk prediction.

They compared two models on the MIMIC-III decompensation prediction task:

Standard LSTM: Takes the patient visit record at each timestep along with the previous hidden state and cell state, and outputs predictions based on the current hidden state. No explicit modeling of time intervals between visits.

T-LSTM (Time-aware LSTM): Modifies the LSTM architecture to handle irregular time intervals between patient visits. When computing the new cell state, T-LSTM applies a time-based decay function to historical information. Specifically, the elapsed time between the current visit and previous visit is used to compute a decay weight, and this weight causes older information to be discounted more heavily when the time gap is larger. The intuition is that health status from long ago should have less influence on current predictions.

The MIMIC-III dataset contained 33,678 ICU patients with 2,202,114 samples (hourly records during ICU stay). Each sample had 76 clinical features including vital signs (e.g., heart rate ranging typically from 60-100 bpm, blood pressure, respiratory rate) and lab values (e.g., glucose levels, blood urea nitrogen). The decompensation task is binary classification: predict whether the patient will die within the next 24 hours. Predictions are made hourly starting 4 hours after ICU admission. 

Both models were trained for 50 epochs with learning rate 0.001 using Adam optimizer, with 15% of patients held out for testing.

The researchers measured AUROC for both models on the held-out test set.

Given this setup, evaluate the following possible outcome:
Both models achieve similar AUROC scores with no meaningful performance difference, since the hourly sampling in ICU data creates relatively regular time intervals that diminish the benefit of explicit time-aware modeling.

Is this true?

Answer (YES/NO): YES